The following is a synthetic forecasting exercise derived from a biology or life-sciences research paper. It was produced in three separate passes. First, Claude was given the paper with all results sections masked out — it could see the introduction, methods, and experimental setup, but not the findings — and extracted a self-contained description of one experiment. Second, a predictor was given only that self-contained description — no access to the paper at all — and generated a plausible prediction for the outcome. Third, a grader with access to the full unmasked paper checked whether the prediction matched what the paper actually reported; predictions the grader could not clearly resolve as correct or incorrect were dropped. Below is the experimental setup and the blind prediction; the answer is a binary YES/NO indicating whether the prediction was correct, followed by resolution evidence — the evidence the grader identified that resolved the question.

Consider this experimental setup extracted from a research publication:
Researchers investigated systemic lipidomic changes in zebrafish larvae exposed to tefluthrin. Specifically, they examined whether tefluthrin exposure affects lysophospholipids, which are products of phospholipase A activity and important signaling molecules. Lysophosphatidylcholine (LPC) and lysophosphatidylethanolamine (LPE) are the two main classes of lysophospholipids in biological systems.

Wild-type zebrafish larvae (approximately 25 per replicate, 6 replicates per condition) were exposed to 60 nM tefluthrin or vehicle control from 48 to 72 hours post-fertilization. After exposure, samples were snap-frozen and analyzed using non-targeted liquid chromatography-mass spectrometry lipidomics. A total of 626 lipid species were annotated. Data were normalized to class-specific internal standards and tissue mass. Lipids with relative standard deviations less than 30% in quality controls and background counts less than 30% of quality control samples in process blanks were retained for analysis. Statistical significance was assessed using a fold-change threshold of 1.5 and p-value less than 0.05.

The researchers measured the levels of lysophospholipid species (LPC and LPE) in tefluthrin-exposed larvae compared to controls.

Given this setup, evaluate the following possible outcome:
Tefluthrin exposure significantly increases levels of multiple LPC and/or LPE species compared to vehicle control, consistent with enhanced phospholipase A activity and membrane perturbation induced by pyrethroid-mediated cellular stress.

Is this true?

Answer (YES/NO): NO